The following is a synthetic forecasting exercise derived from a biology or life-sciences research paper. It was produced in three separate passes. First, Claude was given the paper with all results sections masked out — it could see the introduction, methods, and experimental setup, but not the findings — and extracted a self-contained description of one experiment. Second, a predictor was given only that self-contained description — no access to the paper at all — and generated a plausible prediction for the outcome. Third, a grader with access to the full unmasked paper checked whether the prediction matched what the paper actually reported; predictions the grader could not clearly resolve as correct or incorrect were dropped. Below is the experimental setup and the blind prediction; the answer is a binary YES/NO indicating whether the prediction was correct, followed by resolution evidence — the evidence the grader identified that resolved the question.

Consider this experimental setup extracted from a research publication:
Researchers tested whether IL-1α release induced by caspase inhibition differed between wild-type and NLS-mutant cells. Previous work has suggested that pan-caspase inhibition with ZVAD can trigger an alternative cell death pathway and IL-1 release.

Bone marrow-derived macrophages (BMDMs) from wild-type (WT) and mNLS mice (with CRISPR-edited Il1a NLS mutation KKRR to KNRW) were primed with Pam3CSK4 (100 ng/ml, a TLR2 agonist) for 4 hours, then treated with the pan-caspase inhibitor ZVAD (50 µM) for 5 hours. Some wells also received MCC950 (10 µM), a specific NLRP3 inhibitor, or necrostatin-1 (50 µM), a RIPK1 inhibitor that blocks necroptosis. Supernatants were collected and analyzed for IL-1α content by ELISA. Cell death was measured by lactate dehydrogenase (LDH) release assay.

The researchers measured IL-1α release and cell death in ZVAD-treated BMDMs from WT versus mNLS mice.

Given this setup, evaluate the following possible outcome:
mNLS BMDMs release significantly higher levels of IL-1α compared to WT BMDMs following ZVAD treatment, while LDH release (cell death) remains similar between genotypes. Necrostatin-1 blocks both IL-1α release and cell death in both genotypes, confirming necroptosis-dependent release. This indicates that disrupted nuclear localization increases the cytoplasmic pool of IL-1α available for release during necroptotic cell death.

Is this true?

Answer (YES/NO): NO